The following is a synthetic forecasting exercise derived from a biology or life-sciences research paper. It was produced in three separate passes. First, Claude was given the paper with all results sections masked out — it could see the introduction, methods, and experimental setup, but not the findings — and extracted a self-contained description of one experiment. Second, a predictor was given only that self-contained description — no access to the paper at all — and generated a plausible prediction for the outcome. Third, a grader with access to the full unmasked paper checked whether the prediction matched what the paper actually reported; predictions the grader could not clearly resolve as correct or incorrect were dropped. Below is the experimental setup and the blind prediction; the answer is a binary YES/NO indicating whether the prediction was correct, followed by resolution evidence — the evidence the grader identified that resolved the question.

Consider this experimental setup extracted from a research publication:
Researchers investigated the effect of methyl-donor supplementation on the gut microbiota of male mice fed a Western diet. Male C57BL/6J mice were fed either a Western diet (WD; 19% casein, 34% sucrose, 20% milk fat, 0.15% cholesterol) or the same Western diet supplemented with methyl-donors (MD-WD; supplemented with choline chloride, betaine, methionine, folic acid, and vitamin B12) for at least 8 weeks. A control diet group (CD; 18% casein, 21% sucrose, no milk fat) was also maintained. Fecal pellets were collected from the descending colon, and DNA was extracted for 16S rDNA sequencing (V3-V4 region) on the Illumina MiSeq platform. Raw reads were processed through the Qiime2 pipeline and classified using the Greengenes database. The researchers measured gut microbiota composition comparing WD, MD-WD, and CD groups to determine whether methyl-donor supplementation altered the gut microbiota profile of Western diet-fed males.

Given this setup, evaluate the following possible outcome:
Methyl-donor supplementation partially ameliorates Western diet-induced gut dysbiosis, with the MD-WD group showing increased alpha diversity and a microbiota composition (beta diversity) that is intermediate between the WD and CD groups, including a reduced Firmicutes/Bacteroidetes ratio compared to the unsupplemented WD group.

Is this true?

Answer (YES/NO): NO